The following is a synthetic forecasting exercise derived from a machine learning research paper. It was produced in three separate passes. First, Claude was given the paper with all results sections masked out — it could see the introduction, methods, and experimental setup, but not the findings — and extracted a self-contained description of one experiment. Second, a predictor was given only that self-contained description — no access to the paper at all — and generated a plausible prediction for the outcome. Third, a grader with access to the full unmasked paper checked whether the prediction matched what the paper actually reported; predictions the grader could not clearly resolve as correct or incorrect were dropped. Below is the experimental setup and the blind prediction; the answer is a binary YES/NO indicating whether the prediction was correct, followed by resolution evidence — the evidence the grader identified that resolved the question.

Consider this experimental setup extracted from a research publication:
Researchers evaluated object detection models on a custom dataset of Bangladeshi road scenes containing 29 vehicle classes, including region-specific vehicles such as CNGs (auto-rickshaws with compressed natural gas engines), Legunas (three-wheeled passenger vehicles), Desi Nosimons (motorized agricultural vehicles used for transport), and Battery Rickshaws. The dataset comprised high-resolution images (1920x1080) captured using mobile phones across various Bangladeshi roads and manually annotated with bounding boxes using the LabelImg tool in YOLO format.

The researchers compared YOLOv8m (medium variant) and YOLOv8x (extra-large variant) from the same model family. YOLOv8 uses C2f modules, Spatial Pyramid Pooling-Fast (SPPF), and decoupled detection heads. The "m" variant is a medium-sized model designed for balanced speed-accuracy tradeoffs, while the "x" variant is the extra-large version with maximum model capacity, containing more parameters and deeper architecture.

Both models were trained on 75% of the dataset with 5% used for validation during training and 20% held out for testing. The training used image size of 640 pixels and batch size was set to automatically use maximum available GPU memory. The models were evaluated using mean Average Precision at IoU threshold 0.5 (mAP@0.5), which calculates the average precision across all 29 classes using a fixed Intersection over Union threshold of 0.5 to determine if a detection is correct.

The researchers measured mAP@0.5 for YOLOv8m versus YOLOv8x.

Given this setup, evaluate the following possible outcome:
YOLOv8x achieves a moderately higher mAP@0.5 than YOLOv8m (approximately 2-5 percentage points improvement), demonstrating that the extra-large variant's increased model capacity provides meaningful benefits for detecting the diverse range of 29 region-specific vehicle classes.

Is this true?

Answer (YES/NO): NO